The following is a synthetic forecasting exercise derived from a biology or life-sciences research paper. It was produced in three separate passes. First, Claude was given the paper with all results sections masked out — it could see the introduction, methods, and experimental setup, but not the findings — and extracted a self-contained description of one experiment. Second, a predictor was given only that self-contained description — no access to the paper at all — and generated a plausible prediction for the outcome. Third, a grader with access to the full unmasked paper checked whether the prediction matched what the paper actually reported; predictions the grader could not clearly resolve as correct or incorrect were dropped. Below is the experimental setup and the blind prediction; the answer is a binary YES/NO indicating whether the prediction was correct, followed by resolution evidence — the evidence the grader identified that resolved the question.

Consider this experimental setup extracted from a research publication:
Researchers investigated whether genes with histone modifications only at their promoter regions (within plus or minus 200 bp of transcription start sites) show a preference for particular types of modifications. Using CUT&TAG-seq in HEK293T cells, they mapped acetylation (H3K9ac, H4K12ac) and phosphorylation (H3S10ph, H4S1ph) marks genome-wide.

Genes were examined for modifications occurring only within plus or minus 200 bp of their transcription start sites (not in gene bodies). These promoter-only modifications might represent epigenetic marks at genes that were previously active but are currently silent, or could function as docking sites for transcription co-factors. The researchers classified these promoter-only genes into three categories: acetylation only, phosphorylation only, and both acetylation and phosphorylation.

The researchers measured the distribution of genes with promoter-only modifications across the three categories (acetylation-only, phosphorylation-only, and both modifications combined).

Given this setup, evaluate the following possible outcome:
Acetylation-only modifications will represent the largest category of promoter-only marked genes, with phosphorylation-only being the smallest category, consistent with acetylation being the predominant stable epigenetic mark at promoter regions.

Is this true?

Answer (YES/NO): NO